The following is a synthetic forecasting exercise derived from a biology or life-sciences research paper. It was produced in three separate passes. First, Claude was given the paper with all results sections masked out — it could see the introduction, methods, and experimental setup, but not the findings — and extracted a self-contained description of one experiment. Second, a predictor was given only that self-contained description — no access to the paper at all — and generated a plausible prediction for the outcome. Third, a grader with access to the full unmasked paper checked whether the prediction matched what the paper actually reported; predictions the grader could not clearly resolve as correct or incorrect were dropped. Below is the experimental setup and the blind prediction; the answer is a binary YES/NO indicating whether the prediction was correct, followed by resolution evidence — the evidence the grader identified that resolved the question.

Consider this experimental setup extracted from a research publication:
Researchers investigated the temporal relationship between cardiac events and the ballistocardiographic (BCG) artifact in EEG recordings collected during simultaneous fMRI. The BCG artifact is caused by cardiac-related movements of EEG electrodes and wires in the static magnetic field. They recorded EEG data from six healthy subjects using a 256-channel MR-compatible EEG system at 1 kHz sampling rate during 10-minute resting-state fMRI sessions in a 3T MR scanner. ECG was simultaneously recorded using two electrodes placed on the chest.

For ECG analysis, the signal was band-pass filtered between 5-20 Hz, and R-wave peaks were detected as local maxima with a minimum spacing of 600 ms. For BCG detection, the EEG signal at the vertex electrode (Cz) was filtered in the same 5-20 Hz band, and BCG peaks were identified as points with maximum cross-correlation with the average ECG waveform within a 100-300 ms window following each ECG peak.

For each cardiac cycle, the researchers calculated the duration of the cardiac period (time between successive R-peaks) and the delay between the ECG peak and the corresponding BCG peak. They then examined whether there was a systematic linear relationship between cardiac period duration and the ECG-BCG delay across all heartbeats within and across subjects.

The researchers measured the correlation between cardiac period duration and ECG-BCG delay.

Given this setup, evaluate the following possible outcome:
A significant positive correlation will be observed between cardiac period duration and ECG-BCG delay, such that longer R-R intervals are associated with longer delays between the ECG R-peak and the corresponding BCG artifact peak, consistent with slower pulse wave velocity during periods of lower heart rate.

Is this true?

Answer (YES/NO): YES